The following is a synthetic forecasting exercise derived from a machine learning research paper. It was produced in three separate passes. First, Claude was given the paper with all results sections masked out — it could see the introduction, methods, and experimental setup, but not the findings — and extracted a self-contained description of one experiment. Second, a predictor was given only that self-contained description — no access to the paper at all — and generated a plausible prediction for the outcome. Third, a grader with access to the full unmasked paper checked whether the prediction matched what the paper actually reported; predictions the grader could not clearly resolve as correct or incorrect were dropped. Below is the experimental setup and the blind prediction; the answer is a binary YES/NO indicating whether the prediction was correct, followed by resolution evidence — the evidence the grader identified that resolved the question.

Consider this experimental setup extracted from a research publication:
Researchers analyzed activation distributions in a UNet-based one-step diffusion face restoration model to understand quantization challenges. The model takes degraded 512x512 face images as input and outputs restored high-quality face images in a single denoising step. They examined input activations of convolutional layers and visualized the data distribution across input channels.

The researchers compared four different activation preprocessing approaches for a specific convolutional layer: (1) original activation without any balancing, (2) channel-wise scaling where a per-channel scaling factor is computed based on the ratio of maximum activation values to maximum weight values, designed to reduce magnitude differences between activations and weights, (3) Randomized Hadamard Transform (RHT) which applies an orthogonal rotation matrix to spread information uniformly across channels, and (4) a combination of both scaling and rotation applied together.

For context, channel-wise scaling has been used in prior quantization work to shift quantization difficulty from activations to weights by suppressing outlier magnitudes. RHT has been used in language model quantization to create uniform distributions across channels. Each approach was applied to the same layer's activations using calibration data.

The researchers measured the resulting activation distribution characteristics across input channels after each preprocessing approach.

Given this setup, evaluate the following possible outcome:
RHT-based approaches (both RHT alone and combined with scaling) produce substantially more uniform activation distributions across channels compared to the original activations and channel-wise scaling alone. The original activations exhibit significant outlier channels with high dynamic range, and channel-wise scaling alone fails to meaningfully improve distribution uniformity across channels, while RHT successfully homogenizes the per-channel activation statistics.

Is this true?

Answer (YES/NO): NO